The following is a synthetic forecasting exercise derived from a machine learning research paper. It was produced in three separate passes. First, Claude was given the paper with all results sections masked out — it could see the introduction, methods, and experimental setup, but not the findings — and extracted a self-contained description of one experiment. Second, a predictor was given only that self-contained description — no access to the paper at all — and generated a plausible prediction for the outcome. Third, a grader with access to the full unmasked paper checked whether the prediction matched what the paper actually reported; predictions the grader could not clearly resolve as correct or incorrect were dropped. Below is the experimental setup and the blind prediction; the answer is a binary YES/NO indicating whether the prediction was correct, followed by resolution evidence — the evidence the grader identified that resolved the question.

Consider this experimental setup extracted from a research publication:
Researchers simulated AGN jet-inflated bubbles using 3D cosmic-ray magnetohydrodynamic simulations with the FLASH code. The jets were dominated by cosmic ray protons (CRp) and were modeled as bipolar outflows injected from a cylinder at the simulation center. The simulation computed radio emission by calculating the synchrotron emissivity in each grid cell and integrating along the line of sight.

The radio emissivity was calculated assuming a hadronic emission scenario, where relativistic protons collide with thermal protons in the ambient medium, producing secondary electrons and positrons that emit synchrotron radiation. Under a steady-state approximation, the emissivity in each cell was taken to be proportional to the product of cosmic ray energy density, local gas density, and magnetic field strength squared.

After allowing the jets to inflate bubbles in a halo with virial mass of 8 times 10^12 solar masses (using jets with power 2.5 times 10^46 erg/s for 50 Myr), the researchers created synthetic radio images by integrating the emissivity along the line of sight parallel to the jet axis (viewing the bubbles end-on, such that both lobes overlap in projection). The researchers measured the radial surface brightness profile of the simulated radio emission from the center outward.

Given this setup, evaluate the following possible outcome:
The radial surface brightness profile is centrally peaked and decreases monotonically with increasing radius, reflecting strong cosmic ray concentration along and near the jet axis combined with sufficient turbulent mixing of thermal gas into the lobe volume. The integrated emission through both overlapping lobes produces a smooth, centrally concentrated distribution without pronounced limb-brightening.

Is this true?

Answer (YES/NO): NO